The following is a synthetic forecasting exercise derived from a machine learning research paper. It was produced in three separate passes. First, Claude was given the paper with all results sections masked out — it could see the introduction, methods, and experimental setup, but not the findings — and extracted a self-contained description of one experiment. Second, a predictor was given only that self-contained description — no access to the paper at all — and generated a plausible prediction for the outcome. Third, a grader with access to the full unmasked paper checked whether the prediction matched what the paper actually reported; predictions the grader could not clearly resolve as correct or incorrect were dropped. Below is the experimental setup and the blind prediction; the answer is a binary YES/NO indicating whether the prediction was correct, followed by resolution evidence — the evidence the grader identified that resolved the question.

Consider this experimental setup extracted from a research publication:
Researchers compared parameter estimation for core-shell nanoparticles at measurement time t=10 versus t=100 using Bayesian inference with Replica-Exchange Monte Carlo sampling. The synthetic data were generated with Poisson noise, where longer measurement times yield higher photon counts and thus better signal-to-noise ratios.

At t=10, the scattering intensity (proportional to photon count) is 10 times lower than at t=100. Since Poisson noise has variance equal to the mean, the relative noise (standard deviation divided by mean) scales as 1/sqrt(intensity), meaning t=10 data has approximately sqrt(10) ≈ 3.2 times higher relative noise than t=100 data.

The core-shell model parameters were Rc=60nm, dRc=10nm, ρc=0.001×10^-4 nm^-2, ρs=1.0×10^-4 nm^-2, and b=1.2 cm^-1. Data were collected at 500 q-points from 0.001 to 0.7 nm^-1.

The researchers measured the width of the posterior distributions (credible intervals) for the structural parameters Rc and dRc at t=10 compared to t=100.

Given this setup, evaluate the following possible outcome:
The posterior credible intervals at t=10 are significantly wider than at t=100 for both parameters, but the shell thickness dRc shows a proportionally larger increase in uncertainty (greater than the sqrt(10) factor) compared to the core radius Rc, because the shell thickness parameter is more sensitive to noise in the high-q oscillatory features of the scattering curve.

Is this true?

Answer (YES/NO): YES